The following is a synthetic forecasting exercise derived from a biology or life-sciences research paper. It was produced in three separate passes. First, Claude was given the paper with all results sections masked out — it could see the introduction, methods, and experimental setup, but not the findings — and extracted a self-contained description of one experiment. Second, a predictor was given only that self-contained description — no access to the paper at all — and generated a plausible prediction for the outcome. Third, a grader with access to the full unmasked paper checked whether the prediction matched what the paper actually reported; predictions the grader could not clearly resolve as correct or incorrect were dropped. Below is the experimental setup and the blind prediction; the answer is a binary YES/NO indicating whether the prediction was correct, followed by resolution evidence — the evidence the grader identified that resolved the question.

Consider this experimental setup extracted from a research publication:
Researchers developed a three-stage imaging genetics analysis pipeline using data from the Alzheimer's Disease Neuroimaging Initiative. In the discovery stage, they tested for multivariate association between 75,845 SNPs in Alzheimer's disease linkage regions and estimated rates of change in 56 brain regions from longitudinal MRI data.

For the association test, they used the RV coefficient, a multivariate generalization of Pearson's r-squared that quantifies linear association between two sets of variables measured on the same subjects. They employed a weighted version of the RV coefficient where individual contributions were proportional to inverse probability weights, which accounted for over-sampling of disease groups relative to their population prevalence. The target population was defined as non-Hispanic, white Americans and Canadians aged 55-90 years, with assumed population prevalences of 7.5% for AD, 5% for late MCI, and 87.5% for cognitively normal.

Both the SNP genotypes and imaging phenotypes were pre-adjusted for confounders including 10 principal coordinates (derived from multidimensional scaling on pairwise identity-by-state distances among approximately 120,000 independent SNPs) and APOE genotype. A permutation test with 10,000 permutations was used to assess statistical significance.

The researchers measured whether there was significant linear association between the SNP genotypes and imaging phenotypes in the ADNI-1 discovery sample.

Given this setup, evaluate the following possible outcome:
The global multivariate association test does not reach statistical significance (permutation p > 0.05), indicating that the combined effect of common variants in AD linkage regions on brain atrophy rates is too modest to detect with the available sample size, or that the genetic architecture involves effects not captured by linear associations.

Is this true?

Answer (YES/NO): NO